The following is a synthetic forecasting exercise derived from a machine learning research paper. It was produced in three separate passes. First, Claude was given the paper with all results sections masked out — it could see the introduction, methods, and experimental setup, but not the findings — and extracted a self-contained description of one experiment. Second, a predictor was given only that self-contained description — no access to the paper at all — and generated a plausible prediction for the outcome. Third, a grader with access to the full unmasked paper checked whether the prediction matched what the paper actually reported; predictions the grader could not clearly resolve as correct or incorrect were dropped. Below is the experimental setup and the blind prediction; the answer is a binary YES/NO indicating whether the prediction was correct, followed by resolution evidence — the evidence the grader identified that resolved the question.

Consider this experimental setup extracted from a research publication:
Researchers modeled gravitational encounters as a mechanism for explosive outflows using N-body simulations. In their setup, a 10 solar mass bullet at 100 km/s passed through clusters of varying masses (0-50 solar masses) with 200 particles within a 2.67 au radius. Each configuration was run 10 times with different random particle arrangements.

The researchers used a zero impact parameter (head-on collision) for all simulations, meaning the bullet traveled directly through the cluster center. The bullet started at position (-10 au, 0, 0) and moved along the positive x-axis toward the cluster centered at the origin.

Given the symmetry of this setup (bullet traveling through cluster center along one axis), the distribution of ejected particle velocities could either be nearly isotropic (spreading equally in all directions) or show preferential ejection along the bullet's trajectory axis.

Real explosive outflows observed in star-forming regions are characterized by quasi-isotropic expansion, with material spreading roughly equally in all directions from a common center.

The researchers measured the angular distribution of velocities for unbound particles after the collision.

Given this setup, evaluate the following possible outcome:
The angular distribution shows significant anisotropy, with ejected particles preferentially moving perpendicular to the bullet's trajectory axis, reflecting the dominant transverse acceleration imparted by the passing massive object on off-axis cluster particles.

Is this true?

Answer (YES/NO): NO